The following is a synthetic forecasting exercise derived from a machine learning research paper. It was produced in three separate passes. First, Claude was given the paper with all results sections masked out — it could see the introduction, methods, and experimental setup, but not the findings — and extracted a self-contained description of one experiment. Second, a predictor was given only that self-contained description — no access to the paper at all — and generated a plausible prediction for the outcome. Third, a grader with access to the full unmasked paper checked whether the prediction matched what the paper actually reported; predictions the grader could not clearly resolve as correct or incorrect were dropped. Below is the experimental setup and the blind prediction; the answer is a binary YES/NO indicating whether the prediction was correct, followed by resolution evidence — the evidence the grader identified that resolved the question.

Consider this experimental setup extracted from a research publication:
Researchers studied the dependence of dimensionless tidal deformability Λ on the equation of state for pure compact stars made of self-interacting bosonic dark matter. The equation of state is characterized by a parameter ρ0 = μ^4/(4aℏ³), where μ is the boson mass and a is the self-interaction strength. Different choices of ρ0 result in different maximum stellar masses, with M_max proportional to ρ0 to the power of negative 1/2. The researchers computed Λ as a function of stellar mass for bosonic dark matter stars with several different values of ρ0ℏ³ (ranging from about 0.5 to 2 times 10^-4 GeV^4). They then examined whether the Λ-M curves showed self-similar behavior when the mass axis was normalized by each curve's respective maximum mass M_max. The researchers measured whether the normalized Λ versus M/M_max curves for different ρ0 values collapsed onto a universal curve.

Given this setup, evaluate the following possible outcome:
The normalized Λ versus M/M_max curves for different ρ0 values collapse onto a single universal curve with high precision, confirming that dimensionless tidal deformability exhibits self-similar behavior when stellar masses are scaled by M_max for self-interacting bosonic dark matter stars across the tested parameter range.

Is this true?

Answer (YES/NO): YES